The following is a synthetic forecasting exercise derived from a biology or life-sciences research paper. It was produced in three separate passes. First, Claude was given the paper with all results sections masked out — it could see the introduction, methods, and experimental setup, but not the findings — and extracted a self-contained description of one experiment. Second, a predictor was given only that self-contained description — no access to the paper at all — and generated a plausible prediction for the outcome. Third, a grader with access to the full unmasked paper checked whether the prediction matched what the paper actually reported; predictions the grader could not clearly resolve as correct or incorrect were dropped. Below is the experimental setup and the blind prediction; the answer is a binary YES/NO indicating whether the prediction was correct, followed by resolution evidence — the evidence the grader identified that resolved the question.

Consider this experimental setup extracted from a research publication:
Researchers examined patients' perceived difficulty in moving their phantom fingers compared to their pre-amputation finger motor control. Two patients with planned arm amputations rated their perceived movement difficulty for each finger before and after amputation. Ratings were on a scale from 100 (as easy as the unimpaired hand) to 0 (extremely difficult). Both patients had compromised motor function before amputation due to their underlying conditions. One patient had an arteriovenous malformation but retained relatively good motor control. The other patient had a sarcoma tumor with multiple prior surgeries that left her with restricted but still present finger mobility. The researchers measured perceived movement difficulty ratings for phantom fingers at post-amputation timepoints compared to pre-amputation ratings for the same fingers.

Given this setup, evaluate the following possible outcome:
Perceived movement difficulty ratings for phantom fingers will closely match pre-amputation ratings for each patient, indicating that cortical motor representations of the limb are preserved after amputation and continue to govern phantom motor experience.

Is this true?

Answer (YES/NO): NO